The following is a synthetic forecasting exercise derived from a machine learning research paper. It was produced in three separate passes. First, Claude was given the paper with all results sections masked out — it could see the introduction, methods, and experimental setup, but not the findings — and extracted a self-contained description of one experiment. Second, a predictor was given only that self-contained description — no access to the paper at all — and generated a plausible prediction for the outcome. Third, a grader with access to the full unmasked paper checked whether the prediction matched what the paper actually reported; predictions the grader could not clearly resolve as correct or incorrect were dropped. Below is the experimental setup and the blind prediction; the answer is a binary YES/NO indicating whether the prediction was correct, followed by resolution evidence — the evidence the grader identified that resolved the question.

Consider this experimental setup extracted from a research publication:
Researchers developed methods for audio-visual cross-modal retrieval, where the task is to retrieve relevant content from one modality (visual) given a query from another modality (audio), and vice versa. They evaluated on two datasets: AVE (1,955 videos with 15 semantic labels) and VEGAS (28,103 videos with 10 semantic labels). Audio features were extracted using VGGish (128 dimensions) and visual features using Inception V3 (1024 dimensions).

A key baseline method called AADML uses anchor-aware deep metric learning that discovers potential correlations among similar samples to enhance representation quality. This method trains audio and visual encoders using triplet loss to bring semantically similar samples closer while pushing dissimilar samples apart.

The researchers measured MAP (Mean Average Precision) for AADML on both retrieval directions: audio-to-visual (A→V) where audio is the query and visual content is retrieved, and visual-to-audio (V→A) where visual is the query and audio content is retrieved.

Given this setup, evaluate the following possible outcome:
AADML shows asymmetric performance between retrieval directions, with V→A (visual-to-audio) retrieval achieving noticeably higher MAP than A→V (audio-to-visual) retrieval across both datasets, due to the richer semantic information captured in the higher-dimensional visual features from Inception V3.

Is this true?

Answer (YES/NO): NO